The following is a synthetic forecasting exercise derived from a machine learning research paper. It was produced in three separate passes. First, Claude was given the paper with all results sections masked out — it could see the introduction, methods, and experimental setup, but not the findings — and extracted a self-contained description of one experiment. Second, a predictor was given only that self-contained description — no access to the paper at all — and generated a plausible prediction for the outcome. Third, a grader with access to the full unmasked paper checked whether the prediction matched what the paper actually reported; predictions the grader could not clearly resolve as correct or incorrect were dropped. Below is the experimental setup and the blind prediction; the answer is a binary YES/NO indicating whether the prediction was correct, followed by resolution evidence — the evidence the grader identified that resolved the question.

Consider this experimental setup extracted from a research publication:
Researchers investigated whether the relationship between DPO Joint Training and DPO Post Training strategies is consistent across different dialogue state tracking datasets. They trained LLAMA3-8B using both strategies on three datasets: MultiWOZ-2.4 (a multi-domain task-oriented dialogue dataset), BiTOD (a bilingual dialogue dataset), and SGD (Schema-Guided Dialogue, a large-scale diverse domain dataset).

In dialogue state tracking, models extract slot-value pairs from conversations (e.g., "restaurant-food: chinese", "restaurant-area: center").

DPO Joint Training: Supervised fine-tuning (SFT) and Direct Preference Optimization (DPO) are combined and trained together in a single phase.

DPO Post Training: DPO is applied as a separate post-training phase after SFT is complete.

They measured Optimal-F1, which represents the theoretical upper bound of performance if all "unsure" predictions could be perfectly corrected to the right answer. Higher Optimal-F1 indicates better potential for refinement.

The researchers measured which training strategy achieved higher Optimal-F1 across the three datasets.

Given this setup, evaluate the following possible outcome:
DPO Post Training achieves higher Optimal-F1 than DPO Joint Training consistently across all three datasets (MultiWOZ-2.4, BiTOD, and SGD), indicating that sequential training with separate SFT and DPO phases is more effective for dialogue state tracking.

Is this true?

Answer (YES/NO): NO